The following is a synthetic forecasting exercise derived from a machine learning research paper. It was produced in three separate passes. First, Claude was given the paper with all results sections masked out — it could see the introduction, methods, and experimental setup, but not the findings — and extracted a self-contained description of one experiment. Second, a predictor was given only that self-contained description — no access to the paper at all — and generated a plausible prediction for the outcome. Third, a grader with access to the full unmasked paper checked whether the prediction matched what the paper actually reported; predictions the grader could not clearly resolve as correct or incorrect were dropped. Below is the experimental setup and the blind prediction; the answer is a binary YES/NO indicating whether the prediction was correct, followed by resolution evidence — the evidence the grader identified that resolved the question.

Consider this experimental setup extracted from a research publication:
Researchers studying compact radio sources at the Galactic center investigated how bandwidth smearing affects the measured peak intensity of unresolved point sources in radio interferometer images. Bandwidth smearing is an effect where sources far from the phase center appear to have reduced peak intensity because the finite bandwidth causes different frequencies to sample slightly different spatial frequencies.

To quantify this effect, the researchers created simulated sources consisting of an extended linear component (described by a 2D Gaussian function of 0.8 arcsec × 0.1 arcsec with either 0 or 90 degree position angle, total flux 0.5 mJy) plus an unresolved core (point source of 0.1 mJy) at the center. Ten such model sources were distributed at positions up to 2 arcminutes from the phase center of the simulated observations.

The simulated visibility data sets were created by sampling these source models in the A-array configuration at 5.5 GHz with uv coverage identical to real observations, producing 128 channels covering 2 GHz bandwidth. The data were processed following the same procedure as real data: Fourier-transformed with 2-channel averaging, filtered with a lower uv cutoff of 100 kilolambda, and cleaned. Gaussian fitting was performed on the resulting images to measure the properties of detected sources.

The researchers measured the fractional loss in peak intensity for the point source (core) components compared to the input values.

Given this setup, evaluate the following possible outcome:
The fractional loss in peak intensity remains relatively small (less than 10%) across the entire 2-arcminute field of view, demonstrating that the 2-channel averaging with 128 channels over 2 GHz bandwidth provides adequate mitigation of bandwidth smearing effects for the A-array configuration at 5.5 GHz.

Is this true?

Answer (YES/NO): NO